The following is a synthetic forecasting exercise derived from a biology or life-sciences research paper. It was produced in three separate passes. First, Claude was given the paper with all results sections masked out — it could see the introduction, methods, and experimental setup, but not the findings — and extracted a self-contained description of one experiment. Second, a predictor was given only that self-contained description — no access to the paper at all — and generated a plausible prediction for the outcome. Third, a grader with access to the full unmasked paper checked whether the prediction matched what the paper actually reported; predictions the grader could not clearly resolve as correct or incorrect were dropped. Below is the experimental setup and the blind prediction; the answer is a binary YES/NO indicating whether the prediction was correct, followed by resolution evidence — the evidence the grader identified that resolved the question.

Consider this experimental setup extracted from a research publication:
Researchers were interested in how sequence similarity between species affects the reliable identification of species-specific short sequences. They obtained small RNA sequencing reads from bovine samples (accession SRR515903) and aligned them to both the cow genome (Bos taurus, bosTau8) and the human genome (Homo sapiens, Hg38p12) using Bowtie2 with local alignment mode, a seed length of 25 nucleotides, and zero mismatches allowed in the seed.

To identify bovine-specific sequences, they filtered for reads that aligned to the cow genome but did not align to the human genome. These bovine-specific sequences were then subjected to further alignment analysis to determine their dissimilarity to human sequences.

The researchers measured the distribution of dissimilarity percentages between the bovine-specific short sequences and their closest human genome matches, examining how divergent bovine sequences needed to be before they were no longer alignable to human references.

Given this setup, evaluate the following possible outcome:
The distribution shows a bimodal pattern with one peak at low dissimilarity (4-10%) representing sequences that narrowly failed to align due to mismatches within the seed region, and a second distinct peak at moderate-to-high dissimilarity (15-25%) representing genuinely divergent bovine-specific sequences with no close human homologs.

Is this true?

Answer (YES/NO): NO